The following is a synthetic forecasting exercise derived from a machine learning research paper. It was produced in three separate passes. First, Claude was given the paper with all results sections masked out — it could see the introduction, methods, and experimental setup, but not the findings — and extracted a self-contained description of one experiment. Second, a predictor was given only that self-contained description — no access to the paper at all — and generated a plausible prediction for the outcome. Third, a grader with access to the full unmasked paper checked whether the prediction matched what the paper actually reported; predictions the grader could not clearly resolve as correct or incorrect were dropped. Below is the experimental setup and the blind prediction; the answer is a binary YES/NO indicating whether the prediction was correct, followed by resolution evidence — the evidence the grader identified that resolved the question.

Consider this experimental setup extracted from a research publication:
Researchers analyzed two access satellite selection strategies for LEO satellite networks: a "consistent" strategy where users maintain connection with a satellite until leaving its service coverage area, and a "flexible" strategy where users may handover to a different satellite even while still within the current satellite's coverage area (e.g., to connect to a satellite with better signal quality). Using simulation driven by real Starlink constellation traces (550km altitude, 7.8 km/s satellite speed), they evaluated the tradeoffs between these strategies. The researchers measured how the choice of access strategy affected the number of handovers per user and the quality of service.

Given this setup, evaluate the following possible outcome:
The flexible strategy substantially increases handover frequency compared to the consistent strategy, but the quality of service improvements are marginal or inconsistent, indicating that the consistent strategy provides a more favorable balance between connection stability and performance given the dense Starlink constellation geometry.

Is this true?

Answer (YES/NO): NO